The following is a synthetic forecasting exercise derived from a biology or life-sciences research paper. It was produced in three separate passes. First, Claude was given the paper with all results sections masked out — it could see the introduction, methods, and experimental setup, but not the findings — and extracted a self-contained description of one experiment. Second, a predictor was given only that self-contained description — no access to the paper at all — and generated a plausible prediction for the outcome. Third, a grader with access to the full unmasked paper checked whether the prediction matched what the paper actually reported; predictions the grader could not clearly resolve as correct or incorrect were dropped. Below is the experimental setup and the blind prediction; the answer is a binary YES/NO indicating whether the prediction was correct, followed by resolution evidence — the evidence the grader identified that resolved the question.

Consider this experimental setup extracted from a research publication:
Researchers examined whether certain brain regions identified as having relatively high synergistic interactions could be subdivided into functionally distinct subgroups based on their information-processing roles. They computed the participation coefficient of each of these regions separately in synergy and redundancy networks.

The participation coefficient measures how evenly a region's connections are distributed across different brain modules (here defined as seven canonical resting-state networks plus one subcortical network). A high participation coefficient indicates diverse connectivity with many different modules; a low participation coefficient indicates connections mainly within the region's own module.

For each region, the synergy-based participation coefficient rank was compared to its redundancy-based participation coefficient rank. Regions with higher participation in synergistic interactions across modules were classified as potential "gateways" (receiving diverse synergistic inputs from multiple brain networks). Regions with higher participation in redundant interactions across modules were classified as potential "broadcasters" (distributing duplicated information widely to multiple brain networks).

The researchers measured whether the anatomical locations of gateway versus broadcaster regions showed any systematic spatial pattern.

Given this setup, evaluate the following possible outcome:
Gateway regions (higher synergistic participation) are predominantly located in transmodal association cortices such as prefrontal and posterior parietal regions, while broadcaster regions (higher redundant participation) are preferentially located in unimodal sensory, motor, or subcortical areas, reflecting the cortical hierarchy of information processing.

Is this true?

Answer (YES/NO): NO